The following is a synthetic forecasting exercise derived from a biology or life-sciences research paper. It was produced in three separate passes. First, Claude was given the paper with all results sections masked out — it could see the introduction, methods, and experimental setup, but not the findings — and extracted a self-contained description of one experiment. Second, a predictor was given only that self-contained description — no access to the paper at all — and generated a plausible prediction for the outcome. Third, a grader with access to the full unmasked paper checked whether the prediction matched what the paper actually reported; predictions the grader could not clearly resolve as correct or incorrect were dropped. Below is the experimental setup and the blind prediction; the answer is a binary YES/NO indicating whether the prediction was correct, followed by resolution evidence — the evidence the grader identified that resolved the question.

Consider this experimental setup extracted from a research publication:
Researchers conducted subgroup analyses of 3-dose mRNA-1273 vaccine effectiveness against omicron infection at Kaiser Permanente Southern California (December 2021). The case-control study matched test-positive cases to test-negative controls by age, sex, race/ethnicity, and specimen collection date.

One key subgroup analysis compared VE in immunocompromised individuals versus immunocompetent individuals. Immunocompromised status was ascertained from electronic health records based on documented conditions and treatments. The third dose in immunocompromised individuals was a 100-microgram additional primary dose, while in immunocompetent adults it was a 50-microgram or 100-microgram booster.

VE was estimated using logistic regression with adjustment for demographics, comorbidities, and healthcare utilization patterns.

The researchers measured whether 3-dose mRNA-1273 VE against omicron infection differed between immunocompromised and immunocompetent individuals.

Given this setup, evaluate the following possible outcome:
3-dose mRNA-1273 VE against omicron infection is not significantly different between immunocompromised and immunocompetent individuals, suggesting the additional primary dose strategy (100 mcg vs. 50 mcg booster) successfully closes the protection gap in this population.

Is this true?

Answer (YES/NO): NO